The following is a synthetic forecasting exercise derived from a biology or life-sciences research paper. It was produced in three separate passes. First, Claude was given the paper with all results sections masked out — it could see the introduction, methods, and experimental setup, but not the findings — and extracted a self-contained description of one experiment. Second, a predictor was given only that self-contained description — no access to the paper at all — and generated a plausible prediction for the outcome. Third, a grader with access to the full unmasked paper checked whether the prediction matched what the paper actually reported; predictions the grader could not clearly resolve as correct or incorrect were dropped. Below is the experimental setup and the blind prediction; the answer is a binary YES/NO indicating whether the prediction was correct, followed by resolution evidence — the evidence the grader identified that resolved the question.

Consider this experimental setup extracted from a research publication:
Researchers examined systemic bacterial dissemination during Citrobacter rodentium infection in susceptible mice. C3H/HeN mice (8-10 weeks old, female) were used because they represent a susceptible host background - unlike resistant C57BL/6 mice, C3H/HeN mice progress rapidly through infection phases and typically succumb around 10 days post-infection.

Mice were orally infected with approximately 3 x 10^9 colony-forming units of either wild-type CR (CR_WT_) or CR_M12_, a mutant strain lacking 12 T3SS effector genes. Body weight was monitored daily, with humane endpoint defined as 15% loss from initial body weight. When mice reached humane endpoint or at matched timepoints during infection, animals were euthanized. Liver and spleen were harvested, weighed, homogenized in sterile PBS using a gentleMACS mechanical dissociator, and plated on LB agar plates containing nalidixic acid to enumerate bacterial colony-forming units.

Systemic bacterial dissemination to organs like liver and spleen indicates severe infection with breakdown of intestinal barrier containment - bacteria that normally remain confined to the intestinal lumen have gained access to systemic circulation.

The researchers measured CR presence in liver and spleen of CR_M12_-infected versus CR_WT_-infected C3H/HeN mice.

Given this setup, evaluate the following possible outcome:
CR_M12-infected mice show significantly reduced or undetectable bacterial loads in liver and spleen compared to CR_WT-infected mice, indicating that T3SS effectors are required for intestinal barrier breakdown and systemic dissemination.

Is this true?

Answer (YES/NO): NO